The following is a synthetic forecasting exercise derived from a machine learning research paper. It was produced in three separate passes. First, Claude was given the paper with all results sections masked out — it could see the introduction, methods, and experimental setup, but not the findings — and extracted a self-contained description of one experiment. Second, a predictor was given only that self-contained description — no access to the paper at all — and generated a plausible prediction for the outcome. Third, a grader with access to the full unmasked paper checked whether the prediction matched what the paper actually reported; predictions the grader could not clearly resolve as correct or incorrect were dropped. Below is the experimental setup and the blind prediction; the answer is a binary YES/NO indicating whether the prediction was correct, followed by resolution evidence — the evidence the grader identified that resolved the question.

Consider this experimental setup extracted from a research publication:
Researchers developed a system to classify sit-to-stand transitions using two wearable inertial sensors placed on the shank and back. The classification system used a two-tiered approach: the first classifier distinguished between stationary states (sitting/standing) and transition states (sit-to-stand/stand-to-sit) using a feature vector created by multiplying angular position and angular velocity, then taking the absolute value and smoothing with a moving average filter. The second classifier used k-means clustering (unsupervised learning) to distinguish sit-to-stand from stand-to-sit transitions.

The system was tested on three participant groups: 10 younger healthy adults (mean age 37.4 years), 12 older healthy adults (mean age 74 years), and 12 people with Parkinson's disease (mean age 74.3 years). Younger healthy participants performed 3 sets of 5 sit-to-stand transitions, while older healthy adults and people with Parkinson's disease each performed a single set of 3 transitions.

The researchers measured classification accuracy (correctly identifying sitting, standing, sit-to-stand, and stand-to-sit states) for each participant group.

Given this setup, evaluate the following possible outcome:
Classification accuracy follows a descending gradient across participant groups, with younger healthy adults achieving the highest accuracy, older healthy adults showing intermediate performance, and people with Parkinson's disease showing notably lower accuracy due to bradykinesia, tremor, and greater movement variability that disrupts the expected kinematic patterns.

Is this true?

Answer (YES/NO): NO